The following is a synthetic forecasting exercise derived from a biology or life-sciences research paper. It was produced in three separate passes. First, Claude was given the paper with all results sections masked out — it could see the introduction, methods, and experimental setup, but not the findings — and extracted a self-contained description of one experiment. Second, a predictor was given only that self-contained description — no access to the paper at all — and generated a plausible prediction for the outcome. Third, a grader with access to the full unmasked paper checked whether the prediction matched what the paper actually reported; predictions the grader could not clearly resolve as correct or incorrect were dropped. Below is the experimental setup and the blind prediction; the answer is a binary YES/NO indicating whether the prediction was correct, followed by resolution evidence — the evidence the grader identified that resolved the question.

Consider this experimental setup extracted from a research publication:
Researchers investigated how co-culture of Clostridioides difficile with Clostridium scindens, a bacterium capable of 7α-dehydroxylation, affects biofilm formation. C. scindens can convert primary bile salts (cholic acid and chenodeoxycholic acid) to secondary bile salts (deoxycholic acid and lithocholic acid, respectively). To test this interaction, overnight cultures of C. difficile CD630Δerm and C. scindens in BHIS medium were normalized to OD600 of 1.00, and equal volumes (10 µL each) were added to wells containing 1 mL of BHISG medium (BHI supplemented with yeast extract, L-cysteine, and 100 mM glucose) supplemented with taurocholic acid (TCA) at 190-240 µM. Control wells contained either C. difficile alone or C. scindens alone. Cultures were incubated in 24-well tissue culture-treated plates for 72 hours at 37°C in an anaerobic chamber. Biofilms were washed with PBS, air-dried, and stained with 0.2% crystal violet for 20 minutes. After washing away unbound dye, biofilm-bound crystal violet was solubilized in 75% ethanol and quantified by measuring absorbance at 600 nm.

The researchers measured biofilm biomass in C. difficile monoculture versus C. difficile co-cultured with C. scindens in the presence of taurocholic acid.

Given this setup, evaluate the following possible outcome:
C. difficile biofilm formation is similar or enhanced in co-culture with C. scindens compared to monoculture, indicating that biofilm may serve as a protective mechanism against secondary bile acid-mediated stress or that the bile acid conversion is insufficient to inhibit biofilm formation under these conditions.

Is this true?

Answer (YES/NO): YES